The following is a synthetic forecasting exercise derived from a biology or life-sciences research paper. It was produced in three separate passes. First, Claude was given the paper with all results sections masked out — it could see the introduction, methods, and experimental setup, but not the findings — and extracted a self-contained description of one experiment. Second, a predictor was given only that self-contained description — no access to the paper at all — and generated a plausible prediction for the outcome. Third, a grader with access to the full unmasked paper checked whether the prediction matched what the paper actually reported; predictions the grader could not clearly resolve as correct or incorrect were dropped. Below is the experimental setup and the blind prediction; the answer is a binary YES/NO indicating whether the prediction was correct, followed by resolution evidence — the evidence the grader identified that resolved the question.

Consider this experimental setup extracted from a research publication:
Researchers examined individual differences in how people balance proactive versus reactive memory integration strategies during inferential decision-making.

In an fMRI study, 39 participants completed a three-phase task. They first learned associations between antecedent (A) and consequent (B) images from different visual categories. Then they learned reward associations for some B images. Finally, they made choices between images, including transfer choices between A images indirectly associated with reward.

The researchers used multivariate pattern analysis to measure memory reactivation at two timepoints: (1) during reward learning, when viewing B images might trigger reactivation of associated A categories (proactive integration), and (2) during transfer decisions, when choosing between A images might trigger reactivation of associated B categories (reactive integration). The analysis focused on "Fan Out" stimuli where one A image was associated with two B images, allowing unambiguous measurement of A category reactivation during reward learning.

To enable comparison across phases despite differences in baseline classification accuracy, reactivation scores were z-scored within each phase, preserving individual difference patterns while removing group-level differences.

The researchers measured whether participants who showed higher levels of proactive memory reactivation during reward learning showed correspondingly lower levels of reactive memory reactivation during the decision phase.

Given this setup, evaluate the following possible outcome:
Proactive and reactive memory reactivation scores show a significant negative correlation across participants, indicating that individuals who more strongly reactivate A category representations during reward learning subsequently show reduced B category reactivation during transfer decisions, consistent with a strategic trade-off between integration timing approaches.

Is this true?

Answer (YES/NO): NO